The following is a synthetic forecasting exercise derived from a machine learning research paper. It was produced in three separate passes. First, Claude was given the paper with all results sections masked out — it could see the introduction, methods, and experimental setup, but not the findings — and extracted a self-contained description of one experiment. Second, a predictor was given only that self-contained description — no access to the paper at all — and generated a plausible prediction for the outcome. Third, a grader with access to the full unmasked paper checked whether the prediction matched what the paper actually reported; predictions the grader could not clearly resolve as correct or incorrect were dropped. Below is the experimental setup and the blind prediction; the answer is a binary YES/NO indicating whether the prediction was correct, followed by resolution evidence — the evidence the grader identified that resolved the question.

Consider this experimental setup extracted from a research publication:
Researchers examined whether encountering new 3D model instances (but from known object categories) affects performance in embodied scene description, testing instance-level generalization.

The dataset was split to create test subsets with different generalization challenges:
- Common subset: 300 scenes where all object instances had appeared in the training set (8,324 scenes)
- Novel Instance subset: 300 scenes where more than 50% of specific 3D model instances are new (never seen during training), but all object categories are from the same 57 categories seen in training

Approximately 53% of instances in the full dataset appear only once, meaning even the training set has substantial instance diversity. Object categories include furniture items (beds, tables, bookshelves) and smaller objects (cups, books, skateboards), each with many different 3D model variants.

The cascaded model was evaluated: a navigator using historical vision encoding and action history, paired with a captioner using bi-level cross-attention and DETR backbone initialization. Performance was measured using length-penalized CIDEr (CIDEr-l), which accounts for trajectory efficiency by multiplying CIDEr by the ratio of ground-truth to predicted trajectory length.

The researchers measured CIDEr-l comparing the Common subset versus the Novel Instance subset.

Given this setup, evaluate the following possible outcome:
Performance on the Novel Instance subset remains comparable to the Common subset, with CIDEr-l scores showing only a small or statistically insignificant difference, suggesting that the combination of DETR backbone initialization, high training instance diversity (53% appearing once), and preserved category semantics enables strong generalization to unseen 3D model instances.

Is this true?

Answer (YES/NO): YES